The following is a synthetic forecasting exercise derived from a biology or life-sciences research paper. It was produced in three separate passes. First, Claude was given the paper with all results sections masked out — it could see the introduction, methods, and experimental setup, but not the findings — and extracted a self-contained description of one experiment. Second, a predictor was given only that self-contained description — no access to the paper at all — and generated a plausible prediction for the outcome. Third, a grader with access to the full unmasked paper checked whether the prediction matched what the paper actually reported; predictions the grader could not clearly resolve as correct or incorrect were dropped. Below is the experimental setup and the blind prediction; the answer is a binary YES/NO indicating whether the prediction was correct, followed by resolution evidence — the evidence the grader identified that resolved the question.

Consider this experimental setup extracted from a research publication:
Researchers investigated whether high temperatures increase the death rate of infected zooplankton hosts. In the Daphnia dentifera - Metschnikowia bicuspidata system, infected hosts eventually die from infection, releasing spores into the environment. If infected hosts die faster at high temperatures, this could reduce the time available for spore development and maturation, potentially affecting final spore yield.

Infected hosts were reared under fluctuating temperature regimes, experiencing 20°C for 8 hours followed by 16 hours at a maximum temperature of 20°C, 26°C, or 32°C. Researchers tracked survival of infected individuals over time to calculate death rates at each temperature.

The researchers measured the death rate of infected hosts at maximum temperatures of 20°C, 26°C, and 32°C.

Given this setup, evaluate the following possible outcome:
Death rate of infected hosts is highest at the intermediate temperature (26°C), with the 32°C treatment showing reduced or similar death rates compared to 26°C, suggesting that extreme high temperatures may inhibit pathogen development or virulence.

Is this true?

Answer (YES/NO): NO